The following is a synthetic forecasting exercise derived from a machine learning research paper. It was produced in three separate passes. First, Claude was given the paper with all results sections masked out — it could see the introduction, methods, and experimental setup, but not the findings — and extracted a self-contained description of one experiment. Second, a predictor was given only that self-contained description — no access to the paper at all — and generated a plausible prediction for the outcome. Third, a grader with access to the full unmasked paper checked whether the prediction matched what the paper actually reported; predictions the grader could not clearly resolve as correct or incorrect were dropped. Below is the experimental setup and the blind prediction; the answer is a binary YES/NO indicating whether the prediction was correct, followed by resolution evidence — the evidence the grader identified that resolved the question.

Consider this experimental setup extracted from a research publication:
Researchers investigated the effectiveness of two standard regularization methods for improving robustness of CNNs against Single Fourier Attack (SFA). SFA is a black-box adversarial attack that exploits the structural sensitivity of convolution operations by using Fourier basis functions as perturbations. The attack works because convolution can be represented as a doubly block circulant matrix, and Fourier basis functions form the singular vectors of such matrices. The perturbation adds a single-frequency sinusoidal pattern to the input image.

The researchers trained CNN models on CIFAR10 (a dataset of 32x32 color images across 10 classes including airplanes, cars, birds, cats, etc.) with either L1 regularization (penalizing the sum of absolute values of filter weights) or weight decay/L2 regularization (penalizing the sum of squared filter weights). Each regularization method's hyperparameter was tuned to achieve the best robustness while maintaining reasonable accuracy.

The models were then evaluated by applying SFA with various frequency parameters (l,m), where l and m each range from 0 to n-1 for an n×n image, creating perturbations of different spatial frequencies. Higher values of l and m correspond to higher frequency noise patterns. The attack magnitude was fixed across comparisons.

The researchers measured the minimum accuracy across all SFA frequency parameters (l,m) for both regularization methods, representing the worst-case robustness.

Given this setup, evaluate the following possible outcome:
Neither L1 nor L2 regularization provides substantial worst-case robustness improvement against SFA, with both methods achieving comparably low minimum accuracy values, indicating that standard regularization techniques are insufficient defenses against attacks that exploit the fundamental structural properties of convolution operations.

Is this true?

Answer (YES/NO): YES